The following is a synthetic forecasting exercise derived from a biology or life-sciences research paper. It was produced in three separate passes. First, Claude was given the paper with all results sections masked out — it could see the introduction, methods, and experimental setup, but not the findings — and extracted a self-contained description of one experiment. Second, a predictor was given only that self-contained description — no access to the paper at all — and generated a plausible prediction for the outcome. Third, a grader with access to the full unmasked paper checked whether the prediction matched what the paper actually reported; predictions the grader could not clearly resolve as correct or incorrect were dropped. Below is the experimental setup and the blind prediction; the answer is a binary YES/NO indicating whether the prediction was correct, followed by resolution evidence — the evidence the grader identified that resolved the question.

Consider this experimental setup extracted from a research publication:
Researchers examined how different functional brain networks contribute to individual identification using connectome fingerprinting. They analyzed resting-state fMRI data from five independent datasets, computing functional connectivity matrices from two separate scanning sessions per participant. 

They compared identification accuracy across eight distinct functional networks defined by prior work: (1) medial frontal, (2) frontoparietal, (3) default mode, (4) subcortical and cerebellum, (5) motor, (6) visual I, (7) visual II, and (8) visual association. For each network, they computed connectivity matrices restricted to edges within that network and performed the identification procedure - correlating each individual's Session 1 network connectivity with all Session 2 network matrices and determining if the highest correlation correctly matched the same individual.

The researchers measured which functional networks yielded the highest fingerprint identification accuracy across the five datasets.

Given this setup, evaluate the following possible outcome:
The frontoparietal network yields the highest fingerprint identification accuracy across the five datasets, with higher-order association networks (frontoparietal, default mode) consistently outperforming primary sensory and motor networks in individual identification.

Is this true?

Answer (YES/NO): NO